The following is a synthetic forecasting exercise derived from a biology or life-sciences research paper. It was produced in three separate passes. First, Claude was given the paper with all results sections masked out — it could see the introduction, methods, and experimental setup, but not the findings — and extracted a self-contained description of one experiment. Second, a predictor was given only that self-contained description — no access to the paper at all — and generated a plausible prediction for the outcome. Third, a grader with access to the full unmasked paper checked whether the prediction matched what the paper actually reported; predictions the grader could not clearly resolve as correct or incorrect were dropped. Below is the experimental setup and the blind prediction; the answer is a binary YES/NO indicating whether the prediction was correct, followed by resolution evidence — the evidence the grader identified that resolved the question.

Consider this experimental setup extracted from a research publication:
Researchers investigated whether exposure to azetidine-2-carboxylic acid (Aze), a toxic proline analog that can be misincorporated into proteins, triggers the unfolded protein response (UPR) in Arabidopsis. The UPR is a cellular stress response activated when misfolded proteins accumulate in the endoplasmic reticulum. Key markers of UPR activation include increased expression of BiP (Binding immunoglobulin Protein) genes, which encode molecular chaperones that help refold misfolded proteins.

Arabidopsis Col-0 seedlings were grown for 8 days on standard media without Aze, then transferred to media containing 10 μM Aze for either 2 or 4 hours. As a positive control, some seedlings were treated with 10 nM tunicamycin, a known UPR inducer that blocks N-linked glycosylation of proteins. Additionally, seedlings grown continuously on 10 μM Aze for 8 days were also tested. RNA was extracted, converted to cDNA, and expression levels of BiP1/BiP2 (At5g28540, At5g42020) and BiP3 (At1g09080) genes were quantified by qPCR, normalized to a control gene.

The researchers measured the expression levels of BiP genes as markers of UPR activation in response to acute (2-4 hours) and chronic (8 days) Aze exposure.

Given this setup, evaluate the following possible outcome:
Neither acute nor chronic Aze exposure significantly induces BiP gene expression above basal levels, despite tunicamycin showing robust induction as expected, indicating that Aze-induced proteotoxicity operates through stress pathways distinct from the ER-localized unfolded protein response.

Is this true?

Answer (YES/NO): NO